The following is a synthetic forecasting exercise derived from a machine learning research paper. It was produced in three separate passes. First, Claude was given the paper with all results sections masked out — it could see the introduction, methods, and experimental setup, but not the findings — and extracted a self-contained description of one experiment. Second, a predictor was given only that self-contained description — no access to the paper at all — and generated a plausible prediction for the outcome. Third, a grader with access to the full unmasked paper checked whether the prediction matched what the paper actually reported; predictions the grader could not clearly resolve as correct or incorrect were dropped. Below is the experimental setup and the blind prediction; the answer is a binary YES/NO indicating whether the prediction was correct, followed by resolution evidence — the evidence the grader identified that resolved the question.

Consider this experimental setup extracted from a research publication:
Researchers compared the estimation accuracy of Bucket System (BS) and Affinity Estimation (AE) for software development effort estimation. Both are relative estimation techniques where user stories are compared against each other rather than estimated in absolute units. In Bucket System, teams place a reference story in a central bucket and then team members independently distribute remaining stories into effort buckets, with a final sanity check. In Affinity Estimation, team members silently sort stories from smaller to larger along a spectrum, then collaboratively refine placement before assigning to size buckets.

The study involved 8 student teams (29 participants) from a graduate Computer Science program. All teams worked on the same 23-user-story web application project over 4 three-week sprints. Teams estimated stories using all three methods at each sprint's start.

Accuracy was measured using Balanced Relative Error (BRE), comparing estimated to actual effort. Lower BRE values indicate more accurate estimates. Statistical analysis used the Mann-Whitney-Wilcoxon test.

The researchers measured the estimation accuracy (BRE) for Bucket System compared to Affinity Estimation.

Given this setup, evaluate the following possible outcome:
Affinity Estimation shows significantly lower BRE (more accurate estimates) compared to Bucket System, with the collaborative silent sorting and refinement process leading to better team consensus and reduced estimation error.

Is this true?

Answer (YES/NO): NO